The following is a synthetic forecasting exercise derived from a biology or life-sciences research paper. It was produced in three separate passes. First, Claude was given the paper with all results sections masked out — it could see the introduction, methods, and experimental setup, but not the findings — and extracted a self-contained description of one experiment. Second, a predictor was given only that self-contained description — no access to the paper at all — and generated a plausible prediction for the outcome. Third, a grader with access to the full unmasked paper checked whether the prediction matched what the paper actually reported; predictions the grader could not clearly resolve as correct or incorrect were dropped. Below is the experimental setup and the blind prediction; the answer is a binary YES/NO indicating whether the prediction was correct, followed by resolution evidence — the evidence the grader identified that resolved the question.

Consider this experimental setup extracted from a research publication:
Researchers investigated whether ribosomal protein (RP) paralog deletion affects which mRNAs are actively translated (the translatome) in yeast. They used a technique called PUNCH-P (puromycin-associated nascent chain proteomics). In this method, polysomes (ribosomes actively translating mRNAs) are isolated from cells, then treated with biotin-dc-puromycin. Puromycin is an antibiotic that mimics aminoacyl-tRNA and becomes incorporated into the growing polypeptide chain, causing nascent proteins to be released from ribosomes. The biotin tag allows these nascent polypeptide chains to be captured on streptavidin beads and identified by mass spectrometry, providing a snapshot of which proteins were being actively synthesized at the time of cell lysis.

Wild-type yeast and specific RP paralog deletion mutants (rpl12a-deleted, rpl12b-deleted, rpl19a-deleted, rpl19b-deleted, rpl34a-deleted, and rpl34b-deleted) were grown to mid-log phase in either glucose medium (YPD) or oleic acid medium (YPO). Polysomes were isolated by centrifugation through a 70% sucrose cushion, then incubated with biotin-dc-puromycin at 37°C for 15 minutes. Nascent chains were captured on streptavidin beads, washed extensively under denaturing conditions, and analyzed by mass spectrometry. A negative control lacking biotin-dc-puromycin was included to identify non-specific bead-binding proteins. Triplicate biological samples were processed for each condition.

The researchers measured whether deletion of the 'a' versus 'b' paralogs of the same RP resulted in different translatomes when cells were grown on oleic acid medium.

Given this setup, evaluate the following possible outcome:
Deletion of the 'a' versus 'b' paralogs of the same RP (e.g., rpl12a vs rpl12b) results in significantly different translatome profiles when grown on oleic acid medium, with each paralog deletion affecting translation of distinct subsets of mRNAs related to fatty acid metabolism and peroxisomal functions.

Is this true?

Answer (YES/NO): NO